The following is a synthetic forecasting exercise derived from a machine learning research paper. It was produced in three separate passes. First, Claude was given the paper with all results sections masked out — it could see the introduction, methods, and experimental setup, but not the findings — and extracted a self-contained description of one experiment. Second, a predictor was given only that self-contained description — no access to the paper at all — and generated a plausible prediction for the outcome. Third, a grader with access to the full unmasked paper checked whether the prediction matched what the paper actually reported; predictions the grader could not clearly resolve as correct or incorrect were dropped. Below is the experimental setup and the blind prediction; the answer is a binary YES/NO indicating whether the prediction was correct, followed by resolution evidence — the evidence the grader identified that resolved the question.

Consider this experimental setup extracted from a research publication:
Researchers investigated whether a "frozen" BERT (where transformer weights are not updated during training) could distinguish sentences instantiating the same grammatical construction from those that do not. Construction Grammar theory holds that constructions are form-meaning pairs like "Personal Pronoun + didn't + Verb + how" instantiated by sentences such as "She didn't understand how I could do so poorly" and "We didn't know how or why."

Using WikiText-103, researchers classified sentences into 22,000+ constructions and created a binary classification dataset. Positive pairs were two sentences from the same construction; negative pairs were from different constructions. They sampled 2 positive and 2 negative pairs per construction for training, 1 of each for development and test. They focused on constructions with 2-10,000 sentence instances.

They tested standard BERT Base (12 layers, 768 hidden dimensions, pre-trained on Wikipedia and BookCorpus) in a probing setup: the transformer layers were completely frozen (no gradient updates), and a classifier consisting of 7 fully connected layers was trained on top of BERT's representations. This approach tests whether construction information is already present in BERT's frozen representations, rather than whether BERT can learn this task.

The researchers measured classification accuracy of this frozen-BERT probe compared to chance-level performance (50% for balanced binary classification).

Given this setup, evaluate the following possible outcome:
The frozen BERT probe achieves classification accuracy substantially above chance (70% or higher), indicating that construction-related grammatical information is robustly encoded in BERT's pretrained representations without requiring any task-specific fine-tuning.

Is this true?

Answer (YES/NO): NO